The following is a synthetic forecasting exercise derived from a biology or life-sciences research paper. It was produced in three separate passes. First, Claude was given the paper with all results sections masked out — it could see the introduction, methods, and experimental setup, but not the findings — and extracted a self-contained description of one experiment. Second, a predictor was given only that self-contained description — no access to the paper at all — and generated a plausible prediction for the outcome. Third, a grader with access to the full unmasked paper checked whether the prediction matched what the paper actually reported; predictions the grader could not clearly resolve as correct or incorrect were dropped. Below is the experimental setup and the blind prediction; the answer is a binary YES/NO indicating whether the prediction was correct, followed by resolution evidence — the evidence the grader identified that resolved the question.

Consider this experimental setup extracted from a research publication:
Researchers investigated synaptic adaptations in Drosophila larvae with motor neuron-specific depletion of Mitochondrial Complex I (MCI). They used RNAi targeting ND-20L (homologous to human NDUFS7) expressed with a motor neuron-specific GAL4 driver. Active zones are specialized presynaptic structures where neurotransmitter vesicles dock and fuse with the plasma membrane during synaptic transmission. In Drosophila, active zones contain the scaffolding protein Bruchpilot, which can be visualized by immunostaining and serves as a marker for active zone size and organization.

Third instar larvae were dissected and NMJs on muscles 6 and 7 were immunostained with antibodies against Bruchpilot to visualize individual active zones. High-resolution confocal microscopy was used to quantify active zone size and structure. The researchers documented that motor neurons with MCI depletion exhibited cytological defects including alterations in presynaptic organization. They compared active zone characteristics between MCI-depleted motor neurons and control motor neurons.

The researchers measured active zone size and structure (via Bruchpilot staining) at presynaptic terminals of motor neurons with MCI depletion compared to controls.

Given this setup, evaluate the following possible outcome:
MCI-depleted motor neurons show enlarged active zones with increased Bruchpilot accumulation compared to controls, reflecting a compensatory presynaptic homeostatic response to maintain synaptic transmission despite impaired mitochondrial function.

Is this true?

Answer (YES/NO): YES